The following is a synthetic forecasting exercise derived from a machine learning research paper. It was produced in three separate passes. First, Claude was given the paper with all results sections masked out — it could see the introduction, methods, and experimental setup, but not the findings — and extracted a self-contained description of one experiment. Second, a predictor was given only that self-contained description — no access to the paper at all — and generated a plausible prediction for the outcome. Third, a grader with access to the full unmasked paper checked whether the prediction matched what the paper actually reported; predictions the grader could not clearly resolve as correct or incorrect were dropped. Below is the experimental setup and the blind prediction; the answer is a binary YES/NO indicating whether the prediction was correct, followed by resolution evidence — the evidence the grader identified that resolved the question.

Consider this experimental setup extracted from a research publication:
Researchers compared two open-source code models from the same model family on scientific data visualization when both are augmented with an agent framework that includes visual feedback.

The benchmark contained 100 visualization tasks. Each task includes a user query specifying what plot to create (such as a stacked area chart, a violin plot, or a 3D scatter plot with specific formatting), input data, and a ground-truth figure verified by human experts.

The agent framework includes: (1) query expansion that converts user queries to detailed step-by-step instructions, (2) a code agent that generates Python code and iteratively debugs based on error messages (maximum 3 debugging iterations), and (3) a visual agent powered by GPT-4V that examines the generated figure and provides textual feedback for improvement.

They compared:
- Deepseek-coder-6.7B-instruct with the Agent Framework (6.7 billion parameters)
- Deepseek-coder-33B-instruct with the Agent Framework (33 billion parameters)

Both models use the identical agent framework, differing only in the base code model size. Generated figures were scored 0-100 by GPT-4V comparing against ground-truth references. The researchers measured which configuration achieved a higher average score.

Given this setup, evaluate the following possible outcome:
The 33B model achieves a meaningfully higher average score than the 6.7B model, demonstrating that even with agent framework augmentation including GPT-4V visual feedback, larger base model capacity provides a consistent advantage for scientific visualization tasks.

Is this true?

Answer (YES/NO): NO